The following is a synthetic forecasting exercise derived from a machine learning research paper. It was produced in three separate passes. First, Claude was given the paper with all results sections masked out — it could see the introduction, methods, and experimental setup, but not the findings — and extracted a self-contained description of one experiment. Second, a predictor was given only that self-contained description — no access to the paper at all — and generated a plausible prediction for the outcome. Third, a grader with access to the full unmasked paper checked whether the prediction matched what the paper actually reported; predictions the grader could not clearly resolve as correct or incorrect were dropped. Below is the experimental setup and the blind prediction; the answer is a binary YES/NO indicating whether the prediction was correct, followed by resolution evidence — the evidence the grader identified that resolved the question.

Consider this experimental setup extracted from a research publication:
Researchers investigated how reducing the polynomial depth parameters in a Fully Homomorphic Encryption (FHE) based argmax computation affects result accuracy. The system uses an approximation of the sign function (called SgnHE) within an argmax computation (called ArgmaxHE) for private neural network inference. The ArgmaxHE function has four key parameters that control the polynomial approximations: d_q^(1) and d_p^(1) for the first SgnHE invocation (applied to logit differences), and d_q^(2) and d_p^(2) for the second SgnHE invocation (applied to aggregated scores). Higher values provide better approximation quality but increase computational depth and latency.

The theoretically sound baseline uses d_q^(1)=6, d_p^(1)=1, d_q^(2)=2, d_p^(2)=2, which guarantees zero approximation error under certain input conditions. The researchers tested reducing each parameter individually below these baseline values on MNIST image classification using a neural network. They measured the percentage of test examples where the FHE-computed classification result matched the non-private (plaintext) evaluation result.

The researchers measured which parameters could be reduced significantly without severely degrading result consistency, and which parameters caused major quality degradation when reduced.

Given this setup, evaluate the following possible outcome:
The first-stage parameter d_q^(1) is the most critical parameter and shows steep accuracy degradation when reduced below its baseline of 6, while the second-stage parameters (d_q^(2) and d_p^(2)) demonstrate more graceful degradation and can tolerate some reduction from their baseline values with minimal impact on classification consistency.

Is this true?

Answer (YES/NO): NO